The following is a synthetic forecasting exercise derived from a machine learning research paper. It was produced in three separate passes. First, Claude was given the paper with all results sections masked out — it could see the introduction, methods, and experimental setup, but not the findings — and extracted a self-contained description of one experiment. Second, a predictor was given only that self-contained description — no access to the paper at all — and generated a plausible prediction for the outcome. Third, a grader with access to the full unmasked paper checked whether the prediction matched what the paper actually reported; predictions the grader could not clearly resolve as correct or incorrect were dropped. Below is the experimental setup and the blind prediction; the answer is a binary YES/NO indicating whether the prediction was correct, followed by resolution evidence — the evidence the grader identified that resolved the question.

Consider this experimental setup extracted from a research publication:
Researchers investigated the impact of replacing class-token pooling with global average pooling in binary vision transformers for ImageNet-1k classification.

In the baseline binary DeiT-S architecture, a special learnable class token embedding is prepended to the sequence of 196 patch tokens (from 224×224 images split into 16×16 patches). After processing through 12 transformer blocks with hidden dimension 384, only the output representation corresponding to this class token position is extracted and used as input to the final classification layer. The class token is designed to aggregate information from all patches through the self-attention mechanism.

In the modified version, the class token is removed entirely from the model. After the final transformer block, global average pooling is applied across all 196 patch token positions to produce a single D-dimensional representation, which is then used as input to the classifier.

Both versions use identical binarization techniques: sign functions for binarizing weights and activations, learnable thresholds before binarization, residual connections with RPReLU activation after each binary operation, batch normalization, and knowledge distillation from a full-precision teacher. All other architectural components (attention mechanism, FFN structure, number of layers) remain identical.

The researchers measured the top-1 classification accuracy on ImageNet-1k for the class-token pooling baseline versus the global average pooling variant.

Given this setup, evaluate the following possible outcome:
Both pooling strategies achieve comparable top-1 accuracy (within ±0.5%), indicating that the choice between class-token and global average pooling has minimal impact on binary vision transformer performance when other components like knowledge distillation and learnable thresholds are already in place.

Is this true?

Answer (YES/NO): NO